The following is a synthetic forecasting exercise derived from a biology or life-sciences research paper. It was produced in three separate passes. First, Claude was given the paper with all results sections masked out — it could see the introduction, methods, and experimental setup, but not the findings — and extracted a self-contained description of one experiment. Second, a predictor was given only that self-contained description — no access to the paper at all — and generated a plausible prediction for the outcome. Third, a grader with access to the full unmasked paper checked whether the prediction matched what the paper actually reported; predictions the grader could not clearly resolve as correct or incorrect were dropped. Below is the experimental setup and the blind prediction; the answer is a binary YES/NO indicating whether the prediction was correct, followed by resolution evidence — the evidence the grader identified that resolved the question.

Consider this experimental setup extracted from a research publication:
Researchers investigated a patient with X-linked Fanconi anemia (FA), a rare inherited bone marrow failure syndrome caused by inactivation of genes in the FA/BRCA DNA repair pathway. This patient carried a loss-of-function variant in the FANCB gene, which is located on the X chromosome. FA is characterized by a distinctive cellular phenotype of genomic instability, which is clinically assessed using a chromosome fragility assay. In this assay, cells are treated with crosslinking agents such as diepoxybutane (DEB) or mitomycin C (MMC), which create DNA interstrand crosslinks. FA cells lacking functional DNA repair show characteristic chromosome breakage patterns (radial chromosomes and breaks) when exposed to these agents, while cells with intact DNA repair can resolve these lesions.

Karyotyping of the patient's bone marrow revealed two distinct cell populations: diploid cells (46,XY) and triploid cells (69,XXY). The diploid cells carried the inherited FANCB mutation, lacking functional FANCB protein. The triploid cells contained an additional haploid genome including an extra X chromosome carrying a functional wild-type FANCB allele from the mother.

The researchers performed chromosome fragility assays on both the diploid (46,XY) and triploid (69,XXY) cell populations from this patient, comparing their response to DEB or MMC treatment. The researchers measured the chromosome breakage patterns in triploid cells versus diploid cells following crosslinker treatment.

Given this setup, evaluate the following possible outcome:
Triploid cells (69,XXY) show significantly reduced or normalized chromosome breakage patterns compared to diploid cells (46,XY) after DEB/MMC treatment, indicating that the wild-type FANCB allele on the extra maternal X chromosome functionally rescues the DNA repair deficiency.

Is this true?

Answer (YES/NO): YES